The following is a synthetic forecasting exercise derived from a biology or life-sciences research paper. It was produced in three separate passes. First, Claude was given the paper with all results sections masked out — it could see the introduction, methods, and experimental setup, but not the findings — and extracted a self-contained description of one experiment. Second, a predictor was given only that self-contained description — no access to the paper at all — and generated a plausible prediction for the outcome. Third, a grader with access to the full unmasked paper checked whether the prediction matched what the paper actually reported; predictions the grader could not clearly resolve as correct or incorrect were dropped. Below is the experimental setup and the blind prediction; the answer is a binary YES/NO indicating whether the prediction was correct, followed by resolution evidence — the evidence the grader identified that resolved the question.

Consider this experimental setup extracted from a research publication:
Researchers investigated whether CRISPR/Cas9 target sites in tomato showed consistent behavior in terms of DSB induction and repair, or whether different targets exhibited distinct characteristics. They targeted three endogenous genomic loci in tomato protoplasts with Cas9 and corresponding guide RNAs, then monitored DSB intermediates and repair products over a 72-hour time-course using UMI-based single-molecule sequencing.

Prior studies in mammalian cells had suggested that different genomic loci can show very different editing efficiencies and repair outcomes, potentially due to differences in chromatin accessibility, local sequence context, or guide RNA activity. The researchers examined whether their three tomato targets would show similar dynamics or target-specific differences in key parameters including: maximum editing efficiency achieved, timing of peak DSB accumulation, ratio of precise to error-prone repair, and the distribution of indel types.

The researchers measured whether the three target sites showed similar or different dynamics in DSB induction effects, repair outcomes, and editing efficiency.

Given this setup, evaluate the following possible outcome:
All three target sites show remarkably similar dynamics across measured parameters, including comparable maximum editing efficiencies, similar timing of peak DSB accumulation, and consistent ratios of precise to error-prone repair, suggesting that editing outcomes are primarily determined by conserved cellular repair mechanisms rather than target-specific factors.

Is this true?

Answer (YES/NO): NO